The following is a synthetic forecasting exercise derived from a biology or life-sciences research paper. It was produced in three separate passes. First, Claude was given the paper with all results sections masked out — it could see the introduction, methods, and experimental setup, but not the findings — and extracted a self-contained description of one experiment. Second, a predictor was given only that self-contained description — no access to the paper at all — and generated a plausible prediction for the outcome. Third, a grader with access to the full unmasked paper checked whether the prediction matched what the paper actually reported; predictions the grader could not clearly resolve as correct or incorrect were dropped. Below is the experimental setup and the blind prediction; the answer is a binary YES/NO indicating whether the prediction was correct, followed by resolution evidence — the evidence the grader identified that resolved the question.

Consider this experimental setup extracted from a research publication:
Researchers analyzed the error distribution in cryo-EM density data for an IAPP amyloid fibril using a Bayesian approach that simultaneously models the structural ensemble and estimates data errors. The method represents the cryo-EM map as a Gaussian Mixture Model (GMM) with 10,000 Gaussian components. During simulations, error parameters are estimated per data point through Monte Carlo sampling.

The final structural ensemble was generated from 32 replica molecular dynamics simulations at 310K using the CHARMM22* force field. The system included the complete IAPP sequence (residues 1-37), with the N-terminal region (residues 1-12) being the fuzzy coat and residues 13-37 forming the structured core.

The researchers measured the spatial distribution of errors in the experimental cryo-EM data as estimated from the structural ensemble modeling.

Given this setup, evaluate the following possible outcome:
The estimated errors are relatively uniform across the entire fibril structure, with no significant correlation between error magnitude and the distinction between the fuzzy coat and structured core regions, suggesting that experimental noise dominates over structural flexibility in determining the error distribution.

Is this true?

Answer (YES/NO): NO